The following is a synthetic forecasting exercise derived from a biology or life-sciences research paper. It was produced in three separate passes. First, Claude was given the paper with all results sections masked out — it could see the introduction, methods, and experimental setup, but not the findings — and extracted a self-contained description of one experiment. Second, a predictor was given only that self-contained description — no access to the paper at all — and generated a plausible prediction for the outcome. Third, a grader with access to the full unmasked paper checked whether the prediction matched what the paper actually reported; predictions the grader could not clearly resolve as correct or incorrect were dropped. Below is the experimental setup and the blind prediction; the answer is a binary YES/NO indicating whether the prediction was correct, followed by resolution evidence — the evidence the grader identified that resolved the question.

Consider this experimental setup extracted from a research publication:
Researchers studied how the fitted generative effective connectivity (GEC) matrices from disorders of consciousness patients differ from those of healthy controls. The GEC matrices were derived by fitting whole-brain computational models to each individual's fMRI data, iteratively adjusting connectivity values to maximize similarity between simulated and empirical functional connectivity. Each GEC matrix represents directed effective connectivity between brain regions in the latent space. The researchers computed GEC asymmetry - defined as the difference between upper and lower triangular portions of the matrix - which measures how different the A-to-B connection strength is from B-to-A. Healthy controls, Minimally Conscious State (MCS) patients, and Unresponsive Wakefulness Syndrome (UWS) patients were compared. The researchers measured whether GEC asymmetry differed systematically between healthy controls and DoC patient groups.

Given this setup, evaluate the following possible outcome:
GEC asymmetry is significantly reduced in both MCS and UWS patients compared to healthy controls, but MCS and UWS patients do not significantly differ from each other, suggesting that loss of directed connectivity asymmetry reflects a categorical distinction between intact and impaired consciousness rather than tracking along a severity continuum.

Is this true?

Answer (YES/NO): NO